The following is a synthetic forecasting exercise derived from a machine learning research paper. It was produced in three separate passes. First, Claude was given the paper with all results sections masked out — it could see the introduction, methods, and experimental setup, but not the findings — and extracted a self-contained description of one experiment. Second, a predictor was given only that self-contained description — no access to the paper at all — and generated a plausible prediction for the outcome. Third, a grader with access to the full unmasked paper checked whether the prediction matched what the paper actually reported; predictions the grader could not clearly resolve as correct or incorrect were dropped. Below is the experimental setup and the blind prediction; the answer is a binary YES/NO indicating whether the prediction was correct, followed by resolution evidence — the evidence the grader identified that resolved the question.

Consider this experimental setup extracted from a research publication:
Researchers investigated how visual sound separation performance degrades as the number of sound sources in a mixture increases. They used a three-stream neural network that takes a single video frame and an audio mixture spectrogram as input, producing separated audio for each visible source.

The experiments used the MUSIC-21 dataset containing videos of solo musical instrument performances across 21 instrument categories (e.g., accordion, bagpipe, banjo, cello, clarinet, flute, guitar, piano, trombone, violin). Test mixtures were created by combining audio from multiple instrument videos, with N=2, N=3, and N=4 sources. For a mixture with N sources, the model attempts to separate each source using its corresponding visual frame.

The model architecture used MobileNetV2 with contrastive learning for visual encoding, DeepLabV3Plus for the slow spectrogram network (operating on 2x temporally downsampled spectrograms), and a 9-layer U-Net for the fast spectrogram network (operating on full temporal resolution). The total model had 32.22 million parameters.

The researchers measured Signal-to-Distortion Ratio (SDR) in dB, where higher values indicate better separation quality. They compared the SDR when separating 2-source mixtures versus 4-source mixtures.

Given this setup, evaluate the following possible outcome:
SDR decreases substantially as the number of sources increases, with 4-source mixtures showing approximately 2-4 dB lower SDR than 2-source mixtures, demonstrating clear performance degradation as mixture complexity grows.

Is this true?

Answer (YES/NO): NO